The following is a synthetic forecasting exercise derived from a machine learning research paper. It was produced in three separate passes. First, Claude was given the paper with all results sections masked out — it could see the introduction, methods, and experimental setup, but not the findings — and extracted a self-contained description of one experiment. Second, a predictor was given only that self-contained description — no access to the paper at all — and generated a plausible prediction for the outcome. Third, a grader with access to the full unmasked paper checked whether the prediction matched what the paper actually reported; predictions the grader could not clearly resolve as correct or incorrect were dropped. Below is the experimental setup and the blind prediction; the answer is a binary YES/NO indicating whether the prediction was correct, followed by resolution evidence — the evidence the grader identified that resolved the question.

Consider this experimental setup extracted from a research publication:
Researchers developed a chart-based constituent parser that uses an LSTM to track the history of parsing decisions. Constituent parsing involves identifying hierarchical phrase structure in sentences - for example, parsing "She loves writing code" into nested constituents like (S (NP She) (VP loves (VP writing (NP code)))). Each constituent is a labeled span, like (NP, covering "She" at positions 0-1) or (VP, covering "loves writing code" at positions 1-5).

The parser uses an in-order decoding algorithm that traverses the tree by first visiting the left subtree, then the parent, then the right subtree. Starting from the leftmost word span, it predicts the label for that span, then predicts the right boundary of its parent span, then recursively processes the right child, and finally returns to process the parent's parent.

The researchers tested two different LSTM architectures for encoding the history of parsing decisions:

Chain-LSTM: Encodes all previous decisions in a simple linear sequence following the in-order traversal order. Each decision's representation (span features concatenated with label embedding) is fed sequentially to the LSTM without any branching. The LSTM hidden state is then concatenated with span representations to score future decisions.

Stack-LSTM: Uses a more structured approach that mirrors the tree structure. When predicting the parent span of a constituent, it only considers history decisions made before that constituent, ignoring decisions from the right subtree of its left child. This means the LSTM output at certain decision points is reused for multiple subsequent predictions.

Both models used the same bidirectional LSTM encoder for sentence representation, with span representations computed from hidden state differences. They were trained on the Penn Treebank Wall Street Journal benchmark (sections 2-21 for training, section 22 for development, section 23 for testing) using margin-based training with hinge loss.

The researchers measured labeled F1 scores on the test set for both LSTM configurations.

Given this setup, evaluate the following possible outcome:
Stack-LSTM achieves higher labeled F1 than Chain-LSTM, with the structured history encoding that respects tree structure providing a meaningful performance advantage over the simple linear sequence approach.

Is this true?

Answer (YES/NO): NO